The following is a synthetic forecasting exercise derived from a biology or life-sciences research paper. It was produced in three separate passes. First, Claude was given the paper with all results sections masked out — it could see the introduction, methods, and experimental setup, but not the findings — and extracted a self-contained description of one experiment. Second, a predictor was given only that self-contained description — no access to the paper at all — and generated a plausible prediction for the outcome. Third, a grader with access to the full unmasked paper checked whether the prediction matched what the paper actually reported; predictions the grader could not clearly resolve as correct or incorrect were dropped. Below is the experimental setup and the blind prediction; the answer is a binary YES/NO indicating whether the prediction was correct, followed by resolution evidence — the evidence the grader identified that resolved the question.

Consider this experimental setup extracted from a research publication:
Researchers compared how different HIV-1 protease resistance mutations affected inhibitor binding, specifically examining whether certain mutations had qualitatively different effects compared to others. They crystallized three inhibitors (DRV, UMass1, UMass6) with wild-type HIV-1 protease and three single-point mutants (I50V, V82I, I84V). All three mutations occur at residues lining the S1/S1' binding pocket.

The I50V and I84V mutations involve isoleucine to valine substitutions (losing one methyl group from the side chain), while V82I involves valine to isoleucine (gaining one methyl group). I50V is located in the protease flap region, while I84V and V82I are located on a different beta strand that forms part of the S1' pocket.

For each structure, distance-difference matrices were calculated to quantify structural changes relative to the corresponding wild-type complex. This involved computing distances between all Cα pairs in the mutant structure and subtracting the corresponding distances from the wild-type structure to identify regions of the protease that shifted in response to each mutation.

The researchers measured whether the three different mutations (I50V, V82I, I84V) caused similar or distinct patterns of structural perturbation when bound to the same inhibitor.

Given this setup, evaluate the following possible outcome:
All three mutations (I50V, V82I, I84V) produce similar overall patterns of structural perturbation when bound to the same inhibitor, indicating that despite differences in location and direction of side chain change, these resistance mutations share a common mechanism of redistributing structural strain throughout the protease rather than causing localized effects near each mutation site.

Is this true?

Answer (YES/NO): NO